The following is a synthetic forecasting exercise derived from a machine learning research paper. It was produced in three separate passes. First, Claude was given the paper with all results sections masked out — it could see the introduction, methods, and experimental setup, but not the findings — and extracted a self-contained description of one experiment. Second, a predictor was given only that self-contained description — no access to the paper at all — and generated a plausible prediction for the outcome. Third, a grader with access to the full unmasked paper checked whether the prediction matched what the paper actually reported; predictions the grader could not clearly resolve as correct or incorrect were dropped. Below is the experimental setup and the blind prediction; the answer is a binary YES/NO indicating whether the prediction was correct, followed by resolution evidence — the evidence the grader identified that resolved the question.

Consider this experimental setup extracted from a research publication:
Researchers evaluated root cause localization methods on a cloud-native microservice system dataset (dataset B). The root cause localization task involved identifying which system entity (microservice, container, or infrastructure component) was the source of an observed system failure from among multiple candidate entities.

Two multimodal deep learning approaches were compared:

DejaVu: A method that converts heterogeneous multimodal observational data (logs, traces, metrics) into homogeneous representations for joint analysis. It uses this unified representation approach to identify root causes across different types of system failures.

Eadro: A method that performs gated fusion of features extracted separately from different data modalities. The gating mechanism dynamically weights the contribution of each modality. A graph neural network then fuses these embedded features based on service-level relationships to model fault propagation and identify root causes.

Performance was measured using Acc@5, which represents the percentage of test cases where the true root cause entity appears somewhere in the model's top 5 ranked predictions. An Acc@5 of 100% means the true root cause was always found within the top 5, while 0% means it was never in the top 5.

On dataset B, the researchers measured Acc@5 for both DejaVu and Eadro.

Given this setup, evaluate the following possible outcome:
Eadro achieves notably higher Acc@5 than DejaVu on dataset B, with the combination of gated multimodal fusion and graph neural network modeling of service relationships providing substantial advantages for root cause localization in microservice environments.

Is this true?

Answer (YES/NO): YES